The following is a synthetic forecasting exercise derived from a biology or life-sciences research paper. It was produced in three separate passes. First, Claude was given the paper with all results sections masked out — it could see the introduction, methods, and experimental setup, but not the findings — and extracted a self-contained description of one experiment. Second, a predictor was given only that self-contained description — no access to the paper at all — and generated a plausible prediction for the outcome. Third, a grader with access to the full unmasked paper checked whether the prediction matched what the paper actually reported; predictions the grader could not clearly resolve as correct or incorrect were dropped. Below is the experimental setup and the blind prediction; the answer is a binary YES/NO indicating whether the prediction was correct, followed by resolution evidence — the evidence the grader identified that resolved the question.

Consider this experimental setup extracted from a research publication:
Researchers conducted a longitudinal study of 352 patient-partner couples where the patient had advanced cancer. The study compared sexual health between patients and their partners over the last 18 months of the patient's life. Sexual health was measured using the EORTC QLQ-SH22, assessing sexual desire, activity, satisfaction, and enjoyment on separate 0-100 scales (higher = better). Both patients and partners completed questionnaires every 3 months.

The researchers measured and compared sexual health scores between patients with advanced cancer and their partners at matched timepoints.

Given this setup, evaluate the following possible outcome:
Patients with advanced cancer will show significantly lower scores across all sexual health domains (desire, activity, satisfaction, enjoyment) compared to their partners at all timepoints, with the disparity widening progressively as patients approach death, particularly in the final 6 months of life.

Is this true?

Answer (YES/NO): NO